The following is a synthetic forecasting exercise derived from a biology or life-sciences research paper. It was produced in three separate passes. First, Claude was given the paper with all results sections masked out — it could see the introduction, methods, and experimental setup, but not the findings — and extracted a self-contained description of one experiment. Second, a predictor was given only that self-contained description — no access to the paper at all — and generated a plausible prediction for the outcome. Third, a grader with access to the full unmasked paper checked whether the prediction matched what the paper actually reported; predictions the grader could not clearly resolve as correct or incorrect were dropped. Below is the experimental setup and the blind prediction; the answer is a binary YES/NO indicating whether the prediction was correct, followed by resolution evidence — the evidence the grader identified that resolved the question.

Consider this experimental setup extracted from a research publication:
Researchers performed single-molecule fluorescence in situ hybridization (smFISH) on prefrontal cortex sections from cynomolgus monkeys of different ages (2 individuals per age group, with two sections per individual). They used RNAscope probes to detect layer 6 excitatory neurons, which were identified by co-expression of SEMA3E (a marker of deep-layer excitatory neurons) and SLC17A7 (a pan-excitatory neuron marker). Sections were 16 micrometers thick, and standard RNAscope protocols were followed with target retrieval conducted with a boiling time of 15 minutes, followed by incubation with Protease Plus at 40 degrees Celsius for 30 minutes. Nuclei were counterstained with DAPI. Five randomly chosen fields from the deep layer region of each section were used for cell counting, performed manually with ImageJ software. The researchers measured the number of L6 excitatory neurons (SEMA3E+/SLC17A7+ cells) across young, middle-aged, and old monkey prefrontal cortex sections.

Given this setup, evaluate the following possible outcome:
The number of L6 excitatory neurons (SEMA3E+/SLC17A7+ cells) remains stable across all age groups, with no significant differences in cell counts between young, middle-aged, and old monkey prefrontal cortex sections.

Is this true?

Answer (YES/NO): NO